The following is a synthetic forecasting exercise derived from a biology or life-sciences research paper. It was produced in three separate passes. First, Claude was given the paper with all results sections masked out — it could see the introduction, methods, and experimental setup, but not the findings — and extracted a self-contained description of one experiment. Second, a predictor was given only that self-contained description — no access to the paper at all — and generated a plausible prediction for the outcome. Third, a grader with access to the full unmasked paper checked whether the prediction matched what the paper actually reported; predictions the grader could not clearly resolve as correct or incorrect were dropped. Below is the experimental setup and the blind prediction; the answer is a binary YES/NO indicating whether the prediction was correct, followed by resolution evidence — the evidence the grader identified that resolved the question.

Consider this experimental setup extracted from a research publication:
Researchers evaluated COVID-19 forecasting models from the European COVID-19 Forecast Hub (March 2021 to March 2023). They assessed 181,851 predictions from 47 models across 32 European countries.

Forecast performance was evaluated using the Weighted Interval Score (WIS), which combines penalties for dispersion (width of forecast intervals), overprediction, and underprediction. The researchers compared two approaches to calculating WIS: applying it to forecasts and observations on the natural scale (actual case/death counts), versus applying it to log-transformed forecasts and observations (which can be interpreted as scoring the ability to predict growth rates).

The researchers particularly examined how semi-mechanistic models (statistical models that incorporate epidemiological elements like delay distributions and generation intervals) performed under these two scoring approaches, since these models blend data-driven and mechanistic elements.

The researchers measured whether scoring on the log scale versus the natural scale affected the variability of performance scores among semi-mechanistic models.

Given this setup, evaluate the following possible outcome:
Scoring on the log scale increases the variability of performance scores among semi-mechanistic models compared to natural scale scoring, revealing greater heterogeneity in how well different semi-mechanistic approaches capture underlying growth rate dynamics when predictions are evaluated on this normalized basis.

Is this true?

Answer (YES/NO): NO